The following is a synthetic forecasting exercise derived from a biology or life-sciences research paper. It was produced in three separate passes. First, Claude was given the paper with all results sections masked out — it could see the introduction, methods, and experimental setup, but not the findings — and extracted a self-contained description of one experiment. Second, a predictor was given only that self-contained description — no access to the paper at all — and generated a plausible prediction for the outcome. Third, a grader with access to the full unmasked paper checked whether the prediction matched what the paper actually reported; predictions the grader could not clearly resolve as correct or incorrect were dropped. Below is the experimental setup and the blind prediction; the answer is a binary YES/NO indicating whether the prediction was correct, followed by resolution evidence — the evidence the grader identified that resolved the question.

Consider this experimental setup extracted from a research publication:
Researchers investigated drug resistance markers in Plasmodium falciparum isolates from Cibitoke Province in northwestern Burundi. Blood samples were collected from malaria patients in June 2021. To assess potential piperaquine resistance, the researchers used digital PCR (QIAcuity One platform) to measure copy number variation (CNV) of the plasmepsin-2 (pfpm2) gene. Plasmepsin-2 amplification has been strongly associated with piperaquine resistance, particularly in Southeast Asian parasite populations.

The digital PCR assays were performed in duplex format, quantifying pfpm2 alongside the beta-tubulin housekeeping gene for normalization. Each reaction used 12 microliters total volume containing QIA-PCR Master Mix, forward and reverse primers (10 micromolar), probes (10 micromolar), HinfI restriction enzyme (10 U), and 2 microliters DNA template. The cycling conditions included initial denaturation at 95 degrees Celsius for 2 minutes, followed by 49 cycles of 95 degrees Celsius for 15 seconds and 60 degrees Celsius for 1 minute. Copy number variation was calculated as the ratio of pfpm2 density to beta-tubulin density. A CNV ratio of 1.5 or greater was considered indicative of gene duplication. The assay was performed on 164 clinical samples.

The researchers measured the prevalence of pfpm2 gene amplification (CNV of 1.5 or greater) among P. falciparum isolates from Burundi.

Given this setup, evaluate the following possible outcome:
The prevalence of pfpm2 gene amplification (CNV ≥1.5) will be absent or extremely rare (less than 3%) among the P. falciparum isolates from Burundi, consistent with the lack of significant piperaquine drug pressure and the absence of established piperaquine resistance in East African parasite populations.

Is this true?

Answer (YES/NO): YES